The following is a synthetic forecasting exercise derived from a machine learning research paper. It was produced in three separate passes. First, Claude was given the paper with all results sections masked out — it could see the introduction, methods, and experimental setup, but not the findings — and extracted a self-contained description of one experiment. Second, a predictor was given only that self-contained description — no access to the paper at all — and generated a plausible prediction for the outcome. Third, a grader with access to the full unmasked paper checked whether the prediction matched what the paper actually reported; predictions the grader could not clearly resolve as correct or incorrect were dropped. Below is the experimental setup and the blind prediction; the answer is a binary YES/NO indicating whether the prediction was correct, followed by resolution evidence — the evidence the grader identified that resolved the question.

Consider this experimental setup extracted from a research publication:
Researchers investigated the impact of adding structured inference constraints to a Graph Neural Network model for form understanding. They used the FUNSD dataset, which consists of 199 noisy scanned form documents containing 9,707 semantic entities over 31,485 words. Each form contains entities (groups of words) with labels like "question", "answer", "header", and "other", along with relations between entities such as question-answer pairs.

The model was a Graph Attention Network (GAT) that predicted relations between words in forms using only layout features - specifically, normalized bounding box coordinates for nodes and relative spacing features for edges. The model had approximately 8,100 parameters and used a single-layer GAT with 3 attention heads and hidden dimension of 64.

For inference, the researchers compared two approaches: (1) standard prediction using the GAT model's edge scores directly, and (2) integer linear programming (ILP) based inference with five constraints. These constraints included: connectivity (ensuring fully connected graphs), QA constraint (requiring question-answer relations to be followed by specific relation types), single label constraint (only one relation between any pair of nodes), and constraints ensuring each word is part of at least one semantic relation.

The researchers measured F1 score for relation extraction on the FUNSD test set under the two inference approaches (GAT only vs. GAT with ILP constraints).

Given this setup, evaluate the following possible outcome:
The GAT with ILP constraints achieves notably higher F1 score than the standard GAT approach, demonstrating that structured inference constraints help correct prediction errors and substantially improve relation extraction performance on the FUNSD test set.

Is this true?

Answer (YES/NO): NO